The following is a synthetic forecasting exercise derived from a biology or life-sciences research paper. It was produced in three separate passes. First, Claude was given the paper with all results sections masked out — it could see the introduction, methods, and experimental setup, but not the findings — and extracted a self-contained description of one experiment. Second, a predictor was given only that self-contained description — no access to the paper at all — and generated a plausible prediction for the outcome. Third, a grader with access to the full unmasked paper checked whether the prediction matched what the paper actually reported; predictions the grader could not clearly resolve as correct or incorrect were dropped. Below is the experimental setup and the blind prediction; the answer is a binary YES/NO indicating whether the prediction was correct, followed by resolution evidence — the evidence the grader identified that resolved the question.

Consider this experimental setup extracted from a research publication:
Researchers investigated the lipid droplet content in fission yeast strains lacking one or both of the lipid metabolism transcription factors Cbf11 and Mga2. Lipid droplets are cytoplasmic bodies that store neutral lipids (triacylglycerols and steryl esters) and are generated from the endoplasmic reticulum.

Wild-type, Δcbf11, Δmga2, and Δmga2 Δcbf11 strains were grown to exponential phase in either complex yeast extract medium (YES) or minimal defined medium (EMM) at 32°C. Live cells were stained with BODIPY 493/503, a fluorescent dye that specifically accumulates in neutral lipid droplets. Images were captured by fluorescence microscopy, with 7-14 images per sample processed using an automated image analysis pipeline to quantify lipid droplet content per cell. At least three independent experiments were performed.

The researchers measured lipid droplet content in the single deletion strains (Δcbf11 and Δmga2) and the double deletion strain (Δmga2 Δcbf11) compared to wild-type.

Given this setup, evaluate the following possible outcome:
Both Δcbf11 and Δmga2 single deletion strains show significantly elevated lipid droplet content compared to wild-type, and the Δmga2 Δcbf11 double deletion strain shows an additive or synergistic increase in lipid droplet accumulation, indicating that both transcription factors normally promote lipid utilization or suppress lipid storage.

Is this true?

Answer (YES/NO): NO